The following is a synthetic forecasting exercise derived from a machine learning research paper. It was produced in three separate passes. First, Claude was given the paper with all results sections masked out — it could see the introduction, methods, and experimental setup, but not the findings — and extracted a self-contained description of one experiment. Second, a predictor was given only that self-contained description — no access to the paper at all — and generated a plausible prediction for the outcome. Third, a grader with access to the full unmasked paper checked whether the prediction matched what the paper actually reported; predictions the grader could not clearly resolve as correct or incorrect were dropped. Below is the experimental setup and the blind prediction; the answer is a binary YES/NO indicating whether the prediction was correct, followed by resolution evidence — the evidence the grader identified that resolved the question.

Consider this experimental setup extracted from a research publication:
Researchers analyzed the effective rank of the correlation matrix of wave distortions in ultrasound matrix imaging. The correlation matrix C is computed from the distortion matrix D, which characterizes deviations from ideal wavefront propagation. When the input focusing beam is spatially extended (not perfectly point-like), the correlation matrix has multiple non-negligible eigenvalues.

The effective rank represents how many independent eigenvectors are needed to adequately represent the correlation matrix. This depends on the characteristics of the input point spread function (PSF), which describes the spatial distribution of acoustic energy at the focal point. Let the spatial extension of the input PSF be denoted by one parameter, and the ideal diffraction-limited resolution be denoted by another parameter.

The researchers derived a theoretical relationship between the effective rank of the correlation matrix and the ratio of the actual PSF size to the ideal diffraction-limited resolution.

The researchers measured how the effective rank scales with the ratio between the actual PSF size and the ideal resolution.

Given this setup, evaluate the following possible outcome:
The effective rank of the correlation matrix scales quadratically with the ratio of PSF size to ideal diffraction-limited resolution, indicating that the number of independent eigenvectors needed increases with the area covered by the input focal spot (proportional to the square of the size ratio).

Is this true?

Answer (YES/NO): YES